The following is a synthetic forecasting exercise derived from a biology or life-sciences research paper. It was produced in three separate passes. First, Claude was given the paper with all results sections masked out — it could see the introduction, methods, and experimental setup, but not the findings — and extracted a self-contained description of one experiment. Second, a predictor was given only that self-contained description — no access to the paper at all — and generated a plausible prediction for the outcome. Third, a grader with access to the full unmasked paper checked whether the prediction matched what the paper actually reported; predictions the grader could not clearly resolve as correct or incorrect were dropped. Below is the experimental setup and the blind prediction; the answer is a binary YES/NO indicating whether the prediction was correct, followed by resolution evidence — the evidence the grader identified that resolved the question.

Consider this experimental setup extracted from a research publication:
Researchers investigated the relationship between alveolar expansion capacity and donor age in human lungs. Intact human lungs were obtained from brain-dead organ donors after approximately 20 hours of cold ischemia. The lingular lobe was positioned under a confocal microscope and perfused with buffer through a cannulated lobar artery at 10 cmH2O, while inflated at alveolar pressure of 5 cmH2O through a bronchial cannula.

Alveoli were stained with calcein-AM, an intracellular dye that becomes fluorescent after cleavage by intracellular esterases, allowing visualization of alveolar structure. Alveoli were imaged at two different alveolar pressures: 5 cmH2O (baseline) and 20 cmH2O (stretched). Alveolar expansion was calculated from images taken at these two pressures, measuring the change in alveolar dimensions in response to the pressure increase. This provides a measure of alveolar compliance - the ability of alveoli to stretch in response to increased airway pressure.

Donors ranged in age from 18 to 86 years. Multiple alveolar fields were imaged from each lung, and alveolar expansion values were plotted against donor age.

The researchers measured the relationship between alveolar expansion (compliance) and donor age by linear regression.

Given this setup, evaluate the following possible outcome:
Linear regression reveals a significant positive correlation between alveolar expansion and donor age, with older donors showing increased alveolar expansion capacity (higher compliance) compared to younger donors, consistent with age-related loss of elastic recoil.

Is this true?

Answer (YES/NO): NO